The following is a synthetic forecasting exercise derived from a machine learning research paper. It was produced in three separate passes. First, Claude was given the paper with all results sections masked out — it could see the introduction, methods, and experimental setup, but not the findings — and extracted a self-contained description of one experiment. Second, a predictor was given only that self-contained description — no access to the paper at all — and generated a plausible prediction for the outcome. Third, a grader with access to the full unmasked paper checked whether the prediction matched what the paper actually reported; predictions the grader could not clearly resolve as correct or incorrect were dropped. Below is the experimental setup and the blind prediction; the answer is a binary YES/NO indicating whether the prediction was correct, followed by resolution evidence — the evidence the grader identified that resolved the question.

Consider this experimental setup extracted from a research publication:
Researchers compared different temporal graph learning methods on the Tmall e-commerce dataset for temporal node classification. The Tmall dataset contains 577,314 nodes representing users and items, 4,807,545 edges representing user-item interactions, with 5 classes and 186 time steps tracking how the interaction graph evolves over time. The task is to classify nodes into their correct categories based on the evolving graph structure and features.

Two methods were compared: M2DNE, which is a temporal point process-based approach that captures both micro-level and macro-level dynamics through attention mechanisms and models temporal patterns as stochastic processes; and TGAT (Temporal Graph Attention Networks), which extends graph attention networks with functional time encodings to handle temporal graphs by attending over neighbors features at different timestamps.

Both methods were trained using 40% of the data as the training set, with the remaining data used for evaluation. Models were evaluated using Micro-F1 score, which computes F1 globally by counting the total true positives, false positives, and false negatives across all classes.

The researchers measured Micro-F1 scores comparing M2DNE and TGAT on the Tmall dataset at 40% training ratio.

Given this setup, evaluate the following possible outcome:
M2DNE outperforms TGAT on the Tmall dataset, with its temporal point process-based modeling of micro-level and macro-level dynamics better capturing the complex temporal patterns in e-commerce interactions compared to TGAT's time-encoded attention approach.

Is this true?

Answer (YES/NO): YES